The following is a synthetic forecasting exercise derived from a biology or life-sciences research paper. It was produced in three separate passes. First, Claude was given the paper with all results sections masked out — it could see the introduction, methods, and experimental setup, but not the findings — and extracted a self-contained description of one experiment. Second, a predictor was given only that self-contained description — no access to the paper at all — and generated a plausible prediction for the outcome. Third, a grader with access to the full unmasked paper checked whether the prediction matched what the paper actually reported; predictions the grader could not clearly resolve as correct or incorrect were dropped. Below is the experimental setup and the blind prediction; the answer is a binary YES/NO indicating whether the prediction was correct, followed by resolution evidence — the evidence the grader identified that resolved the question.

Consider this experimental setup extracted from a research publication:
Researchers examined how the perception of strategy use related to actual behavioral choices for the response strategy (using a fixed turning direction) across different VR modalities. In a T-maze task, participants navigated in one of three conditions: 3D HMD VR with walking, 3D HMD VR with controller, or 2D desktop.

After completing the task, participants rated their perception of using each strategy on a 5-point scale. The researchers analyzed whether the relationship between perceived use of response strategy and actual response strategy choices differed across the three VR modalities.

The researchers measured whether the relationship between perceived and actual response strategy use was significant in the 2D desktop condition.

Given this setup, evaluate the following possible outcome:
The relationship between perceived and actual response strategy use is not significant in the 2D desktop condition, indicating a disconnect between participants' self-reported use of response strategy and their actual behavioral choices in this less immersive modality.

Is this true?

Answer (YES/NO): NO